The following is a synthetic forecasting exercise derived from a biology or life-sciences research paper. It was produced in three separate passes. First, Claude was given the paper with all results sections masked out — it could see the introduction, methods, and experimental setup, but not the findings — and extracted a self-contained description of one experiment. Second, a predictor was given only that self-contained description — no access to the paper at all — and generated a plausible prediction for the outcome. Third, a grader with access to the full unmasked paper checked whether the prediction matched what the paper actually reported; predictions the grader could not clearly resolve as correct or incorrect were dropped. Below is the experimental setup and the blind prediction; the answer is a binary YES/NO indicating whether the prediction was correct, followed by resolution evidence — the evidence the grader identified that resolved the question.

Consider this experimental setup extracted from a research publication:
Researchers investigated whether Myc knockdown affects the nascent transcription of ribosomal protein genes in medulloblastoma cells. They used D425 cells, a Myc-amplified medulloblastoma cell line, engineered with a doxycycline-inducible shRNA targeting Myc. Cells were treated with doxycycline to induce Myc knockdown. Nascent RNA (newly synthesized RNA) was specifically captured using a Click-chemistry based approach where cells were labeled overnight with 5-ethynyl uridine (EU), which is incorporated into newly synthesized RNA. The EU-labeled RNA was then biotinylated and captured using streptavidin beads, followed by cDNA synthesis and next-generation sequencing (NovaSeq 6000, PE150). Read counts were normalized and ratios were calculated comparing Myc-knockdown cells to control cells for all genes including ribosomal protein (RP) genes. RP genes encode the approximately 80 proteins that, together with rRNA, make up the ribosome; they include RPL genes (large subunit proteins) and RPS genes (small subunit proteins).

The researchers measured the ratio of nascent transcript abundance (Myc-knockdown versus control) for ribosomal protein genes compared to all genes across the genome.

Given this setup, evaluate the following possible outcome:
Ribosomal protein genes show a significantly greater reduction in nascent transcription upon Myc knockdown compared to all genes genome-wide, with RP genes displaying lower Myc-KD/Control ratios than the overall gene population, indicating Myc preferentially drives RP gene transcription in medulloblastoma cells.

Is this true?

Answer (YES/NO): YES